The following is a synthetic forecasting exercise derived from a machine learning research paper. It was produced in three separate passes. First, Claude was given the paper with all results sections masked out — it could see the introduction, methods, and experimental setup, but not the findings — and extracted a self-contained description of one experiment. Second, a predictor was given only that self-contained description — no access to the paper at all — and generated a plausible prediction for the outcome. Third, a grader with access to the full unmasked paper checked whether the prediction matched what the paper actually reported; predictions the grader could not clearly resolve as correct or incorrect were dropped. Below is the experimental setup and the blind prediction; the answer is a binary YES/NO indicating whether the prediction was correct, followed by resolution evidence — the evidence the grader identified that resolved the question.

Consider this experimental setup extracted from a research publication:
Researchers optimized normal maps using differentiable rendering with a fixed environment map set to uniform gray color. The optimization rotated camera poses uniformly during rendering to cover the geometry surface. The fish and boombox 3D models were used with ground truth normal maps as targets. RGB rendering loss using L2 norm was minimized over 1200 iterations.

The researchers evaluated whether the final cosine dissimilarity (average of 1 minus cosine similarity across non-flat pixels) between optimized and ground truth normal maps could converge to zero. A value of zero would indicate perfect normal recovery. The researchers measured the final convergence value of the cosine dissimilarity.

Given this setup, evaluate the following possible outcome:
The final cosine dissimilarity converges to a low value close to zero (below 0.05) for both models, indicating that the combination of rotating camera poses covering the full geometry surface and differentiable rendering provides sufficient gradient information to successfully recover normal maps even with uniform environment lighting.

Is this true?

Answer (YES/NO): NO